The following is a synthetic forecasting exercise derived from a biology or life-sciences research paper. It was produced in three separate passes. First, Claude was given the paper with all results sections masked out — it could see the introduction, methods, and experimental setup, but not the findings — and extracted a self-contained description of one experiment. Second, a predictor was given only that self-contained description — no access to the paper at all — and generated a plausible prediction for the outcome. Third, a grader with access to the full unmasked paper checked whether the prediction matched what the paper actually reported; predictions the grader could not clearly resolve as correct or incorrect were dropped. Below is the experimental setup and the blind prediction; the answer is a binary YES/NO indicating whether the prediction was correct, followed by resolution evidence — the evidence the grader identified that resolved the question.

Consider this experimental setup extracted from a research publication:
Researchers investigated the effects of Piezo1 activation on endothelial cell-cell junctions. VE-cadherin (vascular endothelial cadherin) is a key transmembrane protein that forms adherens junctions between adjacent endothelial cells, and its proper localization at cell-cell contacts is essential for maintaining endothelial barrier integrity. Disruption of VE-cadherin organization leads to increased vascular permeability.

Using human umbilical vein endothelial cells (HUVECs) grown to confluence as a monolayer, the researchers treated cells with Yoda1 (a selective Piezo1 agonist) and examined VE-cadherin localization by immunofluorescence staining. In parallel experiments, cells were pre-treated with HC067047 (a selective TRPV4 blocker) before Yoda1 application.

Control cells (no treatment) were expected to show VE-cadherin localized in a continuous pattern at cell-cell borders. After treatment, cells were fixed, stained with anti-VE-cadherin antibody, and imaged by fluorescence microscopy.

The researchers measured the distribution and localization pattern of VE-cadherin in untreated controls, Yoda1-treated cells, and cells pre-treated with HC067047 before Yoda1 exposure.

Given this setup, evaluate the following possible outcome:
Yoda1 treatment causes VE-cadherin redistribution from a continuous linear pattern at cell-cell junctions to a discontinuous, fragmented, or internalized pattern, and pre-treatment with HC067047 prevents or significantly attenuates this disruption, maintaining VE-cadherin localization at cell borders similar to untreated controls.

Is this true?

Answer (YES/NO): YES